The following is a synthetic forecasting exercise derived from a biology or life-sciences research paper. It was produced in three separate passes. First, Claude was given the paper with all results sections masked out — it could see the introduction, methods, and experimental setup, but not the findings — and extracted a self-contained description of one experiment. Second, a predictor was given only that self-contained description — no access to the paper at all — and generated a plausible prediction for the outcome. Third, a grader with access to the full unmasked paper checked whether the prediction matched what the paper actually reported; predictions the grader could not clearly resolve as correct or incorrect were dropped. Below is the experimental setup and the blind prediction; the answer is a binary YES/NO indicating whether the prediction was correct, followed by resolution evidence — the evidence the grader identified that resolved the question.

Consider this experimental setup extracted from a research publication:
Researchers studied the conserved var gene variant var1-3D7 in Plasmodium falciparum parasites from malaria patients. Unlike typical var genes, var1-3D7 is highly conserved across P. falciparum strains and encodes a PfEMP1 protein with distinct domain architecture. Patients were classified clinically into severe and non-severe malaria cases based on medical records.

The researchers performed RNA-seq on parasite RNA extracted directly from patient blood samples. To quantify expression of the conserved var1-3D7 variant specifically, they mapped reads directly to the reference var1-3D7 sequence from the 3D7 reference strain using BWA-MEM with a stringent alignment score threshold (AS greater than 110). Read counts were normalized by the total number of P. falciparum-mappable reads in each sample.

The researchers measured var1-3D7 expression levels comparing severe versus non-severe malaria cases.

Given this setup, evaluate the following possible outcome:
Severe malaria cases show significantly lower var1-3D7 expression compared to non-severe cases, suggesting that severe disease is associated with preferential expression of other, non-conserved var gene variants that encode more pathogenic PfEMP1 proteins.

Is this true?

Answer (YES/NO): YES